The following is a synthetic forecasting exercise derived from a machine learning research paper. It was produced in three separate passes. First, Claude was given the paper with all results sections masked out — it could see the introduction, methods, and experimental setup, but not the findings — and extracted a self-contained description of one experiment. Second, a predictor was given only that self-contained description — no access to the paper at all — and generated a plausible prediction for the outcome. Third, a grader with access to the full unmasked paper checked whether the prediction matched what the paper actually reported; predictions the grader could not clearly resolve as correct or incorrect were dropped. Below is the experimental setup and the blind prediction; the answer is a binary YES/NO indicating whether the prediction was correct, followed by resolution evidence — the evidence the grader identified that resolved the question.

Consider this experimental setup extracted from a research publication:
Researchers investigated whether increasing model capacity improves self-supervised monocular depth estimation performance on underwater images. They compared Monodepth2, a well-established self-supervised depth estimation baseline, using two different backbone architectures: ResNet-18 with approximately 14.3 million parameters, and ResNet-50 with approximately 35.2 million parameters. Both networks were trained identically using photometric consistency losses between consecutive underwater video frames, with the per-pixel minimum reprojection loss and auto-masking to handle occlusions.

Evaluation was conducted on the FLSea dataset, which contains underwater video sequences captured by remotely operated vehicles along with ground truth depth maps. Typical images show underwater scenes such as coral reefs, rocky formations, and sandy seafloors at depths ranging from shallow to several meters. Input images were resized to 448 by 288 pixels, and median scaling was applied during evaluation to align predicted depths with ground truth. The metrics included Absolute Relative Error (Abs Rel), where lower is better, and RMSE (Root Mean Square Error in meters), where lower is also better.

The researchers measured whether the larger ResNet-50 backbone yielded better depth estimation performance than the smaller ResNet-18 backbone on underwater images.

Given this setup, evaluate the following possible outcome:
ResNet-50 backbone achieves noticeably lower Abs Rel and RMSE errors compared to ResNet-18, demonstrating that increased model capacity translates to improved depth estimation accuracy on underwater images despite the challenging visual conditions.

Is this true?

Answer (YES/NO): NO